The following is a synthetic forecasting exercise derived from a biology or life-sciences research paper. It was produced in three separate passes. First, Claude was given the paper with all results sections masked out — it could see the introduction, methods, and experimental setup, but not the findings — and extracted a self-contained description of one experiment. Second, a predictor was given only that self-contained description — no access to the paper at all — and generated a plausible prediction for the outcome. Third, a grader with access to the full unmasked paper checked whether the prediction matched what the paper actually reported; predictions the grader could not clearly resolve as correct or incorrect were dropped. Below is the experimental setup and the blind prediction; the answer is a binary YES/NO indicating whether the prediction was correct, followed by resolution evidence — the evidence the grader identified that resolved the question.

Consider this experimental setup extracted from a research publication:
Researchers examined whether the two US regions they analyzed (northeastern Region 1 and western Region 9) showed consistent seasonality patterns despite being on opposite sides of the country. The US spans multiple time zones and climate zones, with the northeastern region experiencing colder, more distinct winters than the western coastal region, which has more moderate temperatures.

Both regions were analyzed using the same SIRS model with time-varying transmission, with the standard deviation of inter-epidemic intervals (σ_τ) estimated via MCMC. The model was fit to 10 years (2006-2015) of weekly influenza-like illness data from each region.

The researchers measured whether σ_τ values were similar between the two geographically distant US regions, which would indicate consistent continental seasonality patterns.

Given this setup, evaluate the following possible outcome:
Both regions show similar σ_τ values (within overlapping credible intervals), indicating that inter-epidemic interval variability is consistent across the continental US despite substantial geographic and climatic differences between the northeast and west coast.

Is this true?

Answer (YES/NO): YES